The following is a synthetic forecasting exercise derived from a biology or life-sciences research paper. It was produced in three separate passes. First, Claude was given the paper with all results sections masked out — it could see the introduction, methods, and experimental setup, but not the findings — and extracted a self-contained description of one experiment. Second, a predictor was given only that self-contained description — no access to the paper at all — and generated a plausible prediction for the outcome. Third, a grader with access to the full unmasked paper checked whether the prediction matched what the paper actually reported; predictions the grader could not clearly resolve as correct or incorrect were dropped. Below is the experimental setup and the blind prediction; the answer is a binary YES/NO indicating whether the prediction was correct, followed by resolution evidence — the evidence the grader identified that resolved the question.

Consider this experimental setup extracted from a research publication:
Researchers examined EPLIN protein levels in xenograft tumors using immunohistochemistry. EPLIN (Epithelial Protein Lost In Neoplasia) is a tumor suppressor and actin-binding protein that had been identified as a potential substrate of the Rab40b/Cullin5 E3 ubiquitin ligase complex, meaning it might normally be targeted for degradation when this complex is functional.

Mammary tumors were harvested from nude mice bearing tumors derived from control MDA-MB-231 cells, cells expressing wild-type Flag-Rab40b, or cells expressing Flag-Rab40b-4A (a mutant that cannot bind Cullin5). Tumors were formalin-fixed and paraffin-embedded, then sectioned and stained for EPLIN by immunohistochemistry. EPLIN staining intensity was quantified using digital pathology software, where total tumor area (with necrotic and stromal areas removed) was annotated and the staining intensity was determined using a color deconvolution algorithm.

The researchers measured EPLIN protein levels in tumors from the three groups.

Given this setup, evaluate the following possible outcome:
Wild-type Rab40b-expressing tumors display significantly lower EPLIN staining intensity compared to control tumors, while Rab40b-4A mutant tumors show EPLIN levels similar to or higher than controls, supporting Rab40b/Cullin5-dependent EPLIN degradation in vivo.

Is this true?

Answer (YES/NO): NO